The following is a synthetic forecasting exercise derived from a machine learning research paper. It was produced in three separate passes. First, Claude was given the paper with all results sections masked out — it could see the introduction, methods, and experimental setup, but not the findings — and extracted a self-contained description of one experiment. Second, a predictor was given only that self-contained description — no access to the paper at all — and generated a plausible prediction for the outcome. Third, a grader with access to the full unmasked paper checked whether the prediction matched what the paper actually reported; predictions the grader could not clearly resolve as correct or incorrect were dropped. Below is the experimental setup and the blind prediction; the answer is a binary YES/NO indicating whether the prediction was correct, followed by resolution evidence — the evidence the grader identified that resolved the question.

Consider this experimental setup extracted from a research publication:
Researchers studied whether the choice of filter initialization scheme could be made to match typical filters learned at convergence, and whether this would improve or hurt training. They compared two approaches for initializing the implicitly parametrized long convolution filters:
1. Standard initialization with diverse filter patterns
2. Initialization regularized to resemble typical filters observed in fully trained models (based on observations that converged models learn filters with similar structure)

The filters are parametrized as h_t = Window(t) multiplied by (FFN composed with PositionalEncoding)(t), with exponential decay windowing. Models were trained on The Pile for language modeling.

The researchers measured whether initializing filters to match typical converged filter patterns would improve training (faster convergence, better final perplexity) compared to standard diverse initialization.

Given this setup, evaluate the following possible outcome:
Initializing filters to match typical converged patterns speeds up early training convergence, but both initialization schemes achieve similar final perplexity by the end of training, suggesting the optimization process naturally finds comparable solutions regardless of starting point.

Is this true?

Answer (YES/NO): NO